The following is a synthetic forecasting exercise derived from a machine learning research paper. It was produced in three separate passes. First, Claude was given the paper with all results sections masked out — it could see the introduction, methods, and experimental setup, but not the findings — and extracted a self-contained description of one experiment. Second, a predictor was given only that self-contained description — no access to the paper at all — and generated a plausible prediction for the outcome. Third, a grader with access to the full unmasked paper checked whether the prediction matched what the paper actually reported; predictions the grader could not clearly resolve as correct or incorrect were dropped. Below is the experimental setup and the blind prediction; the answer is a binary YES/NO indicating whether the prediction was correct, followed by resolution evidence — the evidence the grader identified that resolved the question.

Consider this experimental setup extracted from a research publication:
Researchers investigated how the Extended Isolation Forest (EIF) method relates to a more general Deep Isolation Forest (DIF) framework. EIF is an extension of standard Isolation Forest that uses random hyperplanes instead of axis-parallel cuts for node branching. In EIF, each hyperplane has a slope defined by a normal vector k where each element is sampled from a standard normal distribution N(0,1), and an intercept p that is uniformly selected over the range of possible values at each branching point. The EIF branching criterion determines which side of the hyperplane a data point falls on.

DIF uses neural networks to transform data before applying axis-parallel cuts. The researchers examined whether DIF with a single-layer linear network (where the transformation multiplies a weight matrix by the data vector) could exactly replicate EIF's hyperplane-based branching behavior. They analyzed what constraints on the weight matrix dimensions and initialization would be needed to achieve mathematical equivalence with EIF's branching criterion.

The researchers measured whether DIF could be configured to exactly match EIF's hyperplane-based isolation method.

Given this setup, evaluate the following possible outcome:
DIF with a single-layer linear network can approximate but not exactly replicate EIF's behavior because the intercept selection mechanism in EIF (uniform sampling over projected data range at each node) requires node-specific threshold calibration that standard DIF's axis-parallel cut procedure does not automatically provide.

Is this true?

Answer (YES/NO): NO